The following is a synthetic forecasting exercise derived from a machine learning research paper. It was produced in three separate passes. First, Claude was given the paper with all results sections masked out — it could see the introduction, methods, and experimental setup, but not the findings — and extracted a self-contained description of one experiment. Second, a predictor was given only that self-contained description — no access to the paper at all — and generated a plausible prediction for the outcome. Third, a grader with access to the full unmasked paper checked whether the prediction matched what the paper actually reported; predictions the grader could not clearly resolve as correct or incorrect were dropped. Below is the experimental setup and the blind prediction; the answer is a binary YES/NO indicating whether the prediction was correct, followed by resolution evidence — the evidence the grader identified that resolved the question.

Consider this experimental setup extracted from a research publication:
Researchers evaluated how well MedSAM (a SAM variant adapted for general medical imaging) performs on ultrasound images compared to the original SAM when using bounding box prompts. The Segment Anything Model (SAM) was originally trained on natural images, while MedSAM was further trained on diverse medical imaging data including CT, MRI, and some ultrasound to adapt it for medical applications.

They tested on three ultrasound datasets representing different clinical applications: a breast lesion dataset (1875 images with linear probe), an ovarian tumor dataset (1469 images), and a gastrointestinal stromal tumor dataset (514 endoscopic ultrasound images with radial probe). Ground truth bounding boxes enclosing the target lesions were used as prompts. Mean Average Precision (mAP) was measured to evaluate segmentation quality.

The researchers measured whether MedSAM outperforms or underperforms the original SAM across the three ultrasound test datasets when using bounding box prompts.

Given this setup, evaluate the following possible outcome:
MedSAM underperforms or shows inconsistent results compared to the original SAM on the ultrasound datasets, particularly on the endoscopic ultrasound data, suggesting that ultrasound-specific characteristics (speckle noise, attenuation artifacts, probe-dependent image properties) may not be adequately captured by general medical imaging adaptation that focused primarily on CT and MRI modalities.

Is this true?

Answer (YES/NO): YES